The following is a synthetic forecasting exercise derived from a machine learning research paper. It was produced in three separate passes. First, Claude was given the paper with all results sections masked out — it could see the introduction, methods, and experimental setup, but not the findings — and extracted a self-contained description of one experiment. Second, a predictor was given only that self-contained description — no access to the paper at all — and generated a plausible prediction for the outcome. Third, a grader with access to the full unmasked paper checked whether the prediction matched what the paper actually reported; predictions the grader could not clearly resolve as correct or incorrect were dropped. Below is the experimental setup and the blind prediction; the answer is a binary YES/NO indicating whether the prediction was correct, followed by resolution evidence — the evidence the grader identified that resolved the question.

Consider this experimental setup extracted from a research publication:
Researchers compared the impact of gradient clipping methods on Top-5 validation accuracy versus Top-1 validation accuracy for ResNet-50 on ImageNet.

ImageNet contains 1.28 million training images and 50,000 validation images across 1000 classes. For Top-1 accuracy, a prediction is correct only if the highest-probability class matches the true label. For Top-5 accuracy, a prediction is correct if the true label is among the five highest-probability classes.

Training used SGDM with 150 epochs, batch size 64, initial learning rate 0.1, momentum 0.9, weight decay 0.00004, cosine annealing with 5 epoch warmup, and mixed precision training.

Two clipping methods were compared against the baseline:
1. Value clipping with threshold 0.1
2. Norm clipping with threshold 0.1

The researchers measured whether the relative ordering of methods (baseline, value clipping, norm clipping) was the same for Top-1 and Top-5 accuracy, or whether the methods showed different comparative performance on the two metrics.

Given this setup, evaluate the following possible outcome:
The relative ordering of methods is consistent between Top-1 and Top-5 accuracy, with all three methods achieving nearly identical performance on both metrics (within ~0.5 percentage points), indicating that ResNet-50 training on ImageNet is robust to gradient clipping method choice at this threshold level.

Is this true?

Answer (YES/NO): NO